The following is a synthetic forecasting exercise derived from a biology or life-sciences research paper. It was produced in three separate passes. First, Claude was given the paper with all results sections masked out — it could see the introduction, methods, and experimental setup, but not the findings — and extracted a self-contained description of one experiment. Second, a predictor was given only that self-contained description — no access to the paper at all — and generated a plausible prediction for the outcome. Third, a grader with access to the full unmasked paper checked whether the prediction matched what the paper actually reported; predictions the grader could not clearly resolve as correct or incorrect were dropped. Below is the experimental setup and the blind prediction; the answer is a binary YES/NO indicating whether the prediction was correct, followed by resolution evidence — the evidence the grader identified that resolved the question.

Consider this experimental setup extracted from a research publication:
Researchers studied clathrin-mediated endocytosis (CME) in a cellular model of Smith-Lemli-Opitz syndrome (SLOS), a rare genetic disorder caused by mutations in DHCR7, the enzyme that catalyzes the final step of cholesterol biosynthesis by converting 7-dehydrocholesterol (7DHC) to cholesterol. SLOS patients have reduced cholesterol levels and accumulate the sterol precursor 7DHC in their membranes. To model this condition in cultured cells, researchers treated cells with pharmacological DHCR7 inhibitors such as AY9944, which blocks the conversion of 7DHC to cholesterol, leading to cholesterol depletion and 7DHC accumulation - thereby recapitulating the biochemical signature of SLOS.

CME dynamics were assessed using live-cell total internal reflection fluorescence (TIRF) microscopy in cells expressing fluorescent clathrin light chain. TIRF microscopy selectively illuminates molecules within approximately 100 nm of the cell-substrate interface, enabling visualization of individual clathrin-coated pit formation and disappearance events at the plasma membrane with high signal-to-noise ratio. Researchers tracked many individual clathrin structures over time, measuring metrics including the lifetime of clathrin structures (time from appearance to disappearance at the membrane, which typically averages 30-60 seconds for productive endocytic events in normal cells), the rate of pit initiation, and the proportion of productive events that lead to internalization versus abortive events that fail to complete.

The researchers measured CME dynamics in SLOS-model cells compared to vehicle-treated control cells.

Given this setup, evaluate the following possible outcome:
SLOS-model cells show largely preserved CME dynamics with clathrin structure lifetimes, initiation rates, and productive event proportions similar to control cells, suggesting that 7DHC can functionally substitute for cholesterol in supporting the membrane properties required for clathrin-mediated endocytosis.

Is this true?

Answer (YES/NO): NO